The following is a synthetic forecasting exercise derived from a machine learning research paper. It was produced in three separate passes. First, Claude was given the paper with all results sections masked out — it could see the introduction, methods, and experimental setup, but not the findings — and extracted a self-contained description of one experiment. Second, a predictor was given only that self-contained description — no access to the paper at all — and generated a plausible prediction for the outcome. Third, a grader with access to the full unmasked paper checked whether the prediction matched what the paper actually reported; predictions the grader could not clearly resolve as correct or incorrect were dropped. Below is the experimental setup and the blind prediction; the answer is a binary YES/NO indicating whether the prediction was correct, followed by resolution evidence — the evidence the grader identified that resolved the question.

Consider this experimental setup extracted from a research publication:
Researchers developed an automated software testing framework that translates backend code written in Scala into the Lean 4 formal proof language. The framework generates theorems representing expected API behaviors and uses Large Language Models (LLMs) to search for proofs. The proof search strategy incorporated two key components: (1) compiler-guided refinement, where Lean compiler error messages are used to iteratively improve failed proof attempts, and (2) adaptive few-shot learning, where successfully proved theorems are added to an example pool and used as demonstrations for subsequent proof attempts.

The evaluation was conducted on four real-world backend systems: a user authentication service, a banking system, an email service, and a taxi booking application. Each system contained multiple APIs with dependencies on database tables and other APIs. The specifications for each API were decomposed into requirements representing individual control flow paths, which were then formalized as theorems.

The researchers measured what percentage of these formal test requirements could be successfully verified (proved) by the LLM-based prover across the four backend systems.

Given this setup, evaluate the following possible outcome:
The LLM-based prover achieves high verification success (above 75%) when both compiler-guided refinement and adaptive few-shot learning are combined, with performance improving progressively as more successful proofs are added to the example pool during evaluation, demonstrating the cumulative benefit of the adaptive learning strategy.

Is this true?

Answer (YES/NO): NO